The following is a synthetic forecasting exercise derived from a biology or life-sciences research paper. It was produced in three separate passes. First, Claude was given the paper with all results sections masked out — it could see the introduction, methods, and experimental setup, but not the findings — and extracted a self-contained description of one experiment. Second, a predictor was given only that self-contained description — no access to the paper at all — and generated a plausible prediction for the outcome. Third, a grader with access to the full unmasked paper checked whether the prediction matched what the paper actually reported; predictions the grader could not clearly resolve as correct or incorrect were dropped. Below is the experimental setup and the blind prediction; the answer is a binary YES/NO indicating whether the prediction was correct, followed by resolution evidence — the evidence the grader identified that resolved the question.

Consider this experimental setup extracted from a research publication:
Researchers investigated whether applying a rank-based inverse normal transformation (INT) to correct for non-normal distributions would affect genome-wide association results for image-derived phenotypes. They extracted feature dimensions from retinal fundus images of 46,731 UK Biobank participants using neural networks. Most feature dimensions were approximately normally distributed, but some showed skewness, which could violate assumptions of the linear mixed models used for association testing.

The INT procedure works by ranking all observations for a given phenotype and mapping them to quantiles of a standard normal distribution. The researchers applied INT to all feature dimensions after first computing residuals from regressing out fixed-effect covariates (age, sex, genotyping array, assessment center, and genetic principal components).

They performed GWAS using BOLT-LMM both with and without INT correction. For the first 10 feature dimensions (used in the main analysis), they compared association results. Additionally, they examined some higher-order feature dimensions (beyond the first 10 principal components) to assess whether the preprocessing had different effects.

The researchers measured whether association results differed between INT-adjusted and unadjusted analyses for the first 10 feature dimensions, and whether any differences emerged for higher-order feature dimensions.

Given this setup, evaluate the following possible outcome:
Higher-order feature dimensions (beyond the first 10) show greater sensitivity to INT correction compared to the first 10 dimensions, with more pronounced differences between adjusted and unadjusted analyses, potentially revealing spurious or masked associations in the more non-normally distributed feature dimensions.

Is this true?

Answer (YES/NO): YES